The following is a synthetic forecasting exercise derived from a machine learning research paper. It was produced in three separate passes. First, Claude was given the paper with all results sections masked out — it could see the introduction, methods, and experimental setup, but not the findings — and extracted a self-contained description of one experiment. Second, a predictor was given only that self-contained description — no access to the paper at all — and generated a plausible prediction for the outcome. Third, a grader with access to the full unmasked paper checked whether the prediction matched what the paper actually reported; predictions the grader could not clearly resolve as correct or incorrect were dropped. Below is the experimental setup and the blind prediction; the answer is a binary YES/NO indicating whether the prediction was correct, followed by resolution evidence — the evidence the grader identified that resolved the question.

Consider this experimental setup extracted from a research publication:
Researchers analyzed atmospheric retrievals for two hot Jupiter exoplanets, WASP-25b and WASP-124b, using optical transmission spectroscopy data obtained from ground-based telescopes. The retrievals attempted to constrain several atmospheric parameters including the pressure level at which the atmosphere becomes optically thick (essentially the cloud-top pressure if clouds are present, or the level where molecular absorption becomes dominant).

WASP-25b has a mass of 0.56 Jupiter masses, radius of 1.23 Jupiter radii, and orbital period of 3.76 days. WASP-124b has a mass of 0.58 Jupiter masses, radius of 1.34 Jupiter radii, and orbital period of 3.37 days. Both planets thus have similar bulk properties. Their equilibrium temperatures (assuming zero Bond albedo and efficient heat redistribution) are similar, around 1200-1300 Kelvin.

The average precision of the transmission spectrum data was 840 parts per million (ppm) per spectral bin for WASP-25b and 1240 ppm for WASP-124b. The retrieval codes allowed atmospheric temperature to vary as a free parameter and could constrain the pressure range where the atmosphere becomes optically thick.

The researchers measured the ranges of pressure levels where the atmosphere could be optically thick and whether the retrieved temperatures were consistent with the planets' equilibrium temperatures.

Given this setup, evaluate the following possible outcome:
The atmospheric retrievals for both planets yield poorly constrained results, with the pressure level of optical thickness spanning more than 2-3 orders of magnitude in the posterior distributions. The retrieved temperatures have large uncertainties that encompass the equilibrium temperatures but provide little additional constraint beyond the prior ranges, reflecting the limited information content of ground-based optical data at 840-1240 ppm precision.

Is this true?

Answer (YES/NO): YES